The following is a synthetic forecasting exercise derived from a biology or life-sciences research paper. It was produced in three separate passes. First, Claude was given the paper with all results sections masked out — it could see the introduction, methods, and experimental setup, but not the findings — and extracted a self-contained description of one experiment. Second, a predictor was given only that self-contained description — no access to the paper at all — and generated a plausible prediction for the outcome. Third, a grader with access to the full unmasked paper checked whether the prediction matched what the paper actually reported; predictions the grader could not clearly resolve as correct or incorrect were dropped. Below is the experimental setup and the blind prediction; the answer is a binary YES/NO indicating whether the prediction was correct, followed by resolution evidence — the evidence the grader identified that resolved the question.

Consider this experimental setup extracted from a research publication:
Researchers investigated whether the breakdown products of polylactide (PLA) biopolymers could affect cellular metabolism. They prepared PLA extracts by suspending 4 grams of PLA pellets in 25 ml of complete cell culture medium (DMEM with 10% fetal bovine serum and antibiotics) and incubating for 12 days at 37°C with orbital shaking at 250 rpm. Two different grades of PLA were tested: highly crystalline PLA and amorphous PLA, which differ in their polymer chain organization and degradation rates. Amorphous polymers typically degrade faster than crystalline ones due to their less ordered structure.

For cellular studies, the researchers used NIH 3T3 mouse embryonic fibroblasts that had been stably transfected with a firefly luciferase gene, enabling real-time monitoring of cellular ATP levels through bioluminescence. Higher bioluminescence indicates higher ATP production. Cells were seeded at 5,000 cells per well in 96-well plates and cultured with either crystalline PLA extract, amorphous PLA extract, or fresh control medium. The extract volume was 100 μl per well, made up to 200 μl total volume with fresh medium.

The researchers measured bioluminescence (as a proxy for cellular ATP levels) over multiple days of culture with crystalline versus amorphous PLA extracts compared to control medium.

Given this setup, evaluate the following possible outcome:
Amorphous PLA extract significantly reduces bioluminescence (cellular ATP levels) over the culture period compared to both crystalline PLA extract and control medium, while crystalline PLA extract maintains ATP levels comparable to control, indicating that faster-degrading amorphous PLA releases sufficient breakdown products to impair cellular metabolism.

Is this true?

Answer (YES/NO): NO